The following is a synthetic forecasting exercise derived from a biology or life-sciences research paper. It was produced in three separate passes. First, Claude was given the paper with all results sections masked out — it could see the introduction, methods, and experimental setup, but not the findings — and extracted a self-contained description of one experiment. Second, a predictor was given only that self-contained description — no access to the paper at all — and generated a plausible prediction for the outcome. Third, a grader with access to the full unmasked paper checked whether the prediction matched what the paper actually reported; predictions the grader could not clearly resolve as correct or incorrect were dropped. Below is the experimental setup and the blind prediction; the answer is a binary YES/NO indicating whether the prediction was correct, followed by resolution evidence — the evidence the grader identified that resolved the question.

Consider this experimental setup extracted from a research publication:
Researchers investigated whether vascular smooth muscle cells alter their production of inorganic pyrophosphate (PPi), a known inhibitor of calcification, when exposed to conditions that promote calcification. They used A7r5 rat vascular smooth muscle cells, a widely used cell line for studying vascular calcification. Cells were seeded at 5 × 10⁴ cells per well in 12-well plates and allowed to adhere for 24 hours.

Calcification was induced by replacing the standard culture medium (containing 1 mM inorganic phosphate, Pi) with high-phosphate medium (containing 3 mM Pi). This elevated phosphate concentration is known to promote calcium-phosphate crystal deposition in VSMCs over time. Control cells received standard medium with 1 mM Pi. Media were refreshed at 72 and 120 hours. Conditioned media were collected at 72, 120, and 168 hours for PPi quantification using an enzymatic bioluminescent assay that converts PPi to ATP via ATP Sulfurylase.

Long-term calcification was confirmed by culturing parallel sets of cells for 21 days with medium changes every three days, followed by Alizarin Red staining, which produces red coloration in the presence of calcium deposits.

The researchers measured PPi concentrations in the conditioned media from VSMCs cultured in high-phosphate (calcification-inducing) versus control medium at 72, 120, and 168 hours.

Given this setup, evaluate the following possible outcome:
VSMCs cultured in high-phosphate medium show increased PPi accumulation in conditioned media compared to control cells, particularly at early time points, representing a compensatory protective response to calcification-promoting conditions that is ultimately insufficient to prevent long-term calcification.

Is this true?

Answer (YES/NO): NO